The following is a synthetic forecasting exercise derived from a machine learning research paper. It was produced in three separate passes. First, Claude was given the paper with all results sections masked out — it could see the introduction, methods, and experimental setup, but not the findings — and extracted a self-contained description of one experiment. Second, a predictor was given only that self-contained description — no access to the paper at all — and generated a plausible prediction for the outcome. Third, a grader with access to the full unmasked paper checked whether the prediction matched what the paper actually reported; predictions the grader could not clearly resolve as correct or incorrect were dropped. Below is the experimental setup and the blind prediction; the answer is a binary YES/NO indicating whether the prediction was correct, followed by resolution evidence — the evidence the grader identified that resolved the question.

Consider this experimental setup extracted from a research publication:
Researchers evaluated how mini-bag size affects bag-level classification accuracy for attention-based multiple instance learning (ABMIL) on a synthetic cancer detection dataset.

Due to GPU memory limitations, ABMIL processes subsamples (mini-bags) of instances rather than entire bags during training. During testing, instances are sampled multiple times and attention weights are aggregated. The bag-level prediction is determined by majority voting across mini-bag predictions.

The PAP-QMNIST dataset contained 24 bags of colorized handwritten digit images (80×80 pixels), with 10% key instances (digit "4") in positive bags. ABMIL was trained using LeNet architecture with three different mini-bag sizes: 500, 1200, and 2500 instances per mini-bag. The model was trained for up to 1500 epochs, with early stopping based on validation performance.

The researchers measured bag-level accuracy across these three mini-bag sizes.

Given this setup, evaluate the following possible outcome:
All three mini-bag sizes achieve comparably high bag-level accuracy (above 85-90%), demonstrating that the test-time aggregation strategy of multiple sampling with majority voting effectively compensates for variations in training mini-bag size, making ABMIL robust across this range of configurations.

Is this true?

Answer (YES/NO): NO